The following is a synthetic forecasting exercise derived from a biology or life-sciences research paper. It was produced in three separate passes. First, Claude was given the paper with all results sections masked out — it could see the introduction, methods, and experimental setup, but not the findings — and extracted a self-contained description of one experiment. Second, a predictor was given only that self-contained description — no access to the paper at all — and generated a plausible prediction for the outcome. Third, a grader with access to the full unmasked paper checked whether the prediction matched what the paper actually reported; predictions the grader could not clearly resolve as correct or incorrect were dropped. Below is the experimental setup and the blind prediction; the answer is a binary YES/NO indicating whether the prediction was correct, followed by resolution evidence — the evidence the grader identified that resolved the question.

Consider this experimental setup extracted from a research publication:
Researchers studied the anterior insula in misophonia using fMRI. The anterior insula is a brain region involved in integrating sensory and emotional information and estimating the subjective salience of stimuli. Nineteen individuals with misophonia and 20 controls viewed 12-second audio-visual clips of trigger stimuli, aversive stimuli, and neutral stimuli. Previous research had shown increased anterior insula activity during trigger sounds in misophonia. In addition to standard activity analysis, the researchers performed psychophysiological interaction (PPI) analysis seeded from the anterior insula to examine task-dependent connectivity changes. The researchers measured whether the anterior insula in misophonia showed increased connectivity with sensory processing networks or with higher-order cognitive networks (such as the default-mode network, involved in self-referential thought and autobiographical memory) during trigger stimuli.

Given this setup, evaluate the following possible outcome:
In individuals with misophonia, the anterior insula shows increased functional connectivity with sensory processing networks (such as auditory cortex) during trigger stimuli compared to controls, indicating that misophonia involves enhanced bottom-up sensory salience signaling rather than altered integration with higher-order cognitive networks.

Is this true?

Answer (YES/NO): NO